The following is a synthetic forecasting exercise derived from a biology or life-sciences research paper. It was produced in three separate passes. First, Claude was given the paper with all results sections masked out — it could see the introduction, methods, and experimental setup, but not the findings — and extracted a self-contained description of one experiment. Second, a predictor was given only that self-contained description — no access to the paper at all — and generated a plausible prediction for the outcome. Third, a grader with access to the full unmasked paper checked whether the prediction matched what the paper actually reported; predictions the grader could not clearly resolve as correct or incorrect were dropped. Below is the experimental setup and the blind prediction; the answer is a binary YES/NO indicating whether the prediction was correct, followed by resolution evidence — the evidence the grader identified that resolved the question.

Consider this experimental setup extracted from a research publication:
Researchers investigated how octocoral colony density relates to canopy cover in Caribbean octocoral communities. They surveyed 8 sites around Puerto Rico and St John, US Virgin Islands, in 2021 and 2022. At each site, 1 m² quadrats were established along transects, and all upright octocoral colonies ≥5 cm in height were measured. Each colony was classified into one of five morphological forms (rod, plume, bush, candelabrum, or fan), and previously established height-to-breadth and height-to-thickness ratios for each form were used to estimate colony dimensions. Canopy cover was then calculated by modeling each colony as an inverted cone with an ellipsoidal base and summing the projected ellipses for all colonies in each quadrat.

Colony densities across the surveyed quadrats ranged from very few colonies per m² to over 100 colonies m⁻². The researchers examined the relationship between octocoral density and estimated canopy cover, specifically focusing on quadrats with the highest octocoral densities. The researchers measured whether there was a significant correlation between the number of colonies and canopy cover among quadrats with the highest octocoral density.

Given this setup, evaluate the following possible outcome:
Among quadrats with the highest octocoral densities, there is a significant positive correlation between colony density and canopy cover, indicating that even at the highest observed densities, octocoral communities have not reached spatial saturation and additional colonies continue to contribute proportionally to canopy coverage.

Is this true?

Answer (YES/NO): NO